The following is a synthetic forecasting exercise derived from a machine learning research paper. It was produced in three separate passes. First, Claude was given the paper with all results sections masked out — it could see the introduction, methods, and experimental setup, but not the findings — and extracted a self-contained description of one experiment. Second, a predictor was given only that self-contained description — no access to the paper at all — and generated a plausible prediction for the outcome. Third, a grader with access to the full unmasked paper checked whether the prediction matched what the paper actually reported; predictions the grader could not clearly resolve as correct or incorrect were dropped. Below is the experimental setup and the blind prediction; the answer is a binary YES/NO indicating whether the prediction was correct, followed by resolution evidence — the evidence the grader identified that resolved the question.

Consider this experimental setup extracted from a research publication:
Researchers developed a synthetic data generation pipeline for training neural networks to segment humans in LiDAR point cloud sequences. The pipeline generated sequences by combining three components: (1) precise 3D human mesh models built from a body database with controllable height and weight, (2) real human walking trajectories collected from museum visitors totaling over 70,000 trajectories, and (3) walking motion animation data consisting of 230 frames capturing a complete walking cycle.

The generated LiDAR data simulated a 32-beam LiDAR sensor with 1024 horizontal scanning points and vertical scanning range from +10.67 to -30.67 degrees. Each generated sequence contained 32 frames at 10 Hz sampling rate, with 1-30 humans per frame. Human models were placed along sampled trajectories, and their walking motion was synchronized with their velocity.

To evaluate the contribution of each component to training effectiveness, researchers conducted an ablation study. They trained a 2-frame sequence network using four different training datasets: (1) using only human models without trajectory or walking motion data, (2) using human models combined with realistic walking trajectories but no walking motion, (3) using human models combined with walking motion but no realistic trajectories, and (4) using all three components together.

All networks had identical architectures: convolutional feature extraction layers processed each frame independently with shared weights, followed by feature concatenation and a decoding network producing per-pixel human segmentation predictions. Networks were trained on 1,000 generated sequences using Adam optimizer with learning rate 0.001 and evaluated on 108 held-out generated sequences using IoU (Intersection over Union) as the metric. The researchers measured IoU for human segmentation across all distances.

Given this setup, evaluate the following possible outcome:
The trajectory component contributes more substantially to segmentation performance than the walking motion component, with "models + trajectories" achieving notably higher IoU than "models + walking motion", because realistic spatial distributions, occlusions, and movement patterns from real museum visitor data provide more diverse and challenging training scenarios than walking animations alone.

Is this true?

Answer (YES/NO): NO